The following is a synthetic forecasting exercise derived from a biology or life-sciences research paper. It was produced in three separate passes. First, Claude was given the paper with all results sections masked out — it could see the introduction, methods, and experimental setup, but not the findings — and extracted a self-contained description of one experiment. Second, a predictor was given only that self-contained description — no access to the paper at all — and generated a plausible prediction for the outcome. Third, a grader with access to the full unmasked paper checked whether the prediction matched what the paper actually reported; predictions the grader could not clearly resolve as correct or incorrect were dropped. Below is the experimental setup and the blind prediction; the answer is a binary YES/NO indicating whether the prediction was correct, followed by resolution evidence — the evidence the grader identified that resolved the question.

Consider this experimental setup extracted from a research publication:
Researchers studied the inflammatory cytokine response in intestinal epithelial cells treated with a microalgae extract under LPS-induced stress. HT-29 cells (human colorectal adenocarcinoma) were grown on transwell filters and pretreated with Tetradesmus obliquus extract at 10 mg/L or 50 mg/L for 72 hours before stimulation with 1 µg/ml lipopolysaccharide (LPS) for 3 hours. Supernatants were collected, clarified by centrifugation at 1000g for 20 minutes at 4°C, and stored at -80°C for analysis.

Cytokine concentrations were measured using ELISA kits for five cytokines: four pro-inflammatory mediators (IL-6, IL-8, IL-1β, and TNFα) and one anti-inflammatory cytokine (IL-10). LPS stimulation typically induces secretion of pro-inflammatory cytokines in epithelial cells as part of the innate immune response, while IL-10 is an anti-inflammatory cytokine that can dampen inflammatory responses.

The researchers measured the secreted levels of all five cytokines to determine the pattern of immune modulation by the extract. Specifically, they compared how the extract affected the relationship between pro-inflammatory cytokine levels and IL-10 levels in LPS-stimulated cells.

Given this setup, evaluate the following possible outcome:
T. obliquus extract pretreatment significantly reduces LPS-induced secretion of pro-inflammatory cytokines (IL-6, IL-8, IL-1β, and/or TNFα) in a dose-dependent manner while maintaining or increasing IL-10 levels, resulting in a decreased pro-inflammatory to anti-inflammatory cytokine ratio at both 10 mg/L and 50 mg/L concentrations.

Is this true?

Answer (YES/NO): NO